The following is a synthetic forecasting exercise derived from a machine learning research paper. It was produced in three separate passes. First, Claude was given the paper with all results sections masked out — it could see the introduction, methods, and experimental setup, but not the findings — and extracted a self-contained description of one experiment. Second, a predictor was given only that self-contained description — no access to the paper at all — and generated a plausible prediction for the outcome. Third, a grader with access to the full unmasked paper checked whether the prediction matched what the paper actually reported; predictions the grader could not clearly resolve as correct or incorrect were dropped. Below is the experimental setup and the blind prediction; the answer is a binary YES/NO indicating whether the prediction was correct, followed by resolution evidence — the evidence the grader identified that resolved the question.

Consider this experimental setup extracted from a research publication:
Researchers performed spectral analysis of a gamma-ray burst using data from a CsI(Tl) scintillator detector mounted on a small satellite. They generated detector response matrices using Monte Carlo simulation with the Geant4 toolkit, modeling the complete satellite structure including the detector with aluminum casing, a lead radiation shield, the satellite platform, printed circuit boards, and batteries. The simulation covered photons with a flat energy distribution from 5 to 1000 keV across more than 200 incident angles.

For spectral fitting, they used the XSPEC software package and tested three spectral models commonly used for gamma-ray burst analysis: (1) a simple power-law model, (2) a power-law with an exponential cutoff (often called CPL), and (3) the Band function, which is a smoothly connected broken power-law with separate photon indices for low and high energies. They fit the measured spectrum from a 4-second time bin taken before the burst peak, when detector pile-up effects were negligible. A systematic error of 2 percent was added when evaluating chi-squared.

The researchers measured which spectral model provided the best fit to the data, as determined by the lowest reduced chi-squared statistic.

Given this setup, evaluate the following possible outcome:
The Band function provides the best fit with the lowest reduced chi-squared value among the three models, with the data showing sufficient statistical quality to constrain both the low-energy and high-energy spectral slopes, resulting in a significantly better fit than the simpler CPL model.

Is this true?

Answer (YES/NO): NO